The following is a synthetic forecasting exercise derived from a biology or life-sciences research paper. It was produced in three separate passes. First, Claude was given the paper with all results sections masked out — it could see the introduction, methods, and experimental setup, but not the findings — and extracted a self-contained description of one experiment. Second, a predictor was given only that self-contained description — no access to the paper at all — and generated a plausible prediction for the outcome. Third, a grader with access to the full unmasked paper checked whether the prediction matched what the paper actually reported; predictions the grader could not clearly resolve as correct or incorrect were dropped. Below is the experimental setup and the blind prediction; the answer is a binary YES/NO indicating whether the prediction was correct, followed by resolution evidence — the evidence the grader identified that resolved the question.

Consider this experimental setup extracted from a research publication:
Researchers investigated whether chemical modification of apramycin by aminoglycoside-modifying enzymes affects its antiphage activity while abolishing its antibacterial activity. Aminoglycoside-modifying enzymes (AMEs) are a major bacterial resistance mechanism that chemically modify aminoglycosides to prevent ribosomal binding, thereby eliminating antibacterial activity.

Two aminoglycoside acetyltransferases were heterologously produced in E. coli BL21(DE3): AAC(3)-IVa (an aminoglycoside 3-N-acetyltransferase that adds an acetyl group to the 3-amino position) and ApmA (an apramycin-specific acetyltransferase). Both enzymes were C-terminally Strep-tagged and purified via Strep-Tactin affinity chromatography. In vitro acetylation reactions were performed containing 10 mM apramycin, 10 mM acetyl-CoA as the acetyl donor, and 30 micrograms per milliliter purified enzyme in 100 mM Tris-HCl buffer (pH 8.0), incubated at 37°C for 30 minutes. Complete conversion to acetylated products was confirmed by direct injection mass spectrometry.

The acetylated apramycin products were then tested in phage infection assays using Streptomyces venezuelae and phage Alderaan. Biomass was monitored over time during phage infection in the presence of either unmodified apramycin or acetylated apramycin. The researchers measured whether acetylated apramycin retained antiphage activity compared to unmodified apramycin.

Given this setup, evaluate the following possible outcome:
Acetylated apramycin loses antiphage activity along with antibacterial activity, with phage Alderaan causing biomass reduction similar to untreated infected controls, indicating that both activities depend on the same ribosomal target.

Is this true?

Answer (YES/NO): NO